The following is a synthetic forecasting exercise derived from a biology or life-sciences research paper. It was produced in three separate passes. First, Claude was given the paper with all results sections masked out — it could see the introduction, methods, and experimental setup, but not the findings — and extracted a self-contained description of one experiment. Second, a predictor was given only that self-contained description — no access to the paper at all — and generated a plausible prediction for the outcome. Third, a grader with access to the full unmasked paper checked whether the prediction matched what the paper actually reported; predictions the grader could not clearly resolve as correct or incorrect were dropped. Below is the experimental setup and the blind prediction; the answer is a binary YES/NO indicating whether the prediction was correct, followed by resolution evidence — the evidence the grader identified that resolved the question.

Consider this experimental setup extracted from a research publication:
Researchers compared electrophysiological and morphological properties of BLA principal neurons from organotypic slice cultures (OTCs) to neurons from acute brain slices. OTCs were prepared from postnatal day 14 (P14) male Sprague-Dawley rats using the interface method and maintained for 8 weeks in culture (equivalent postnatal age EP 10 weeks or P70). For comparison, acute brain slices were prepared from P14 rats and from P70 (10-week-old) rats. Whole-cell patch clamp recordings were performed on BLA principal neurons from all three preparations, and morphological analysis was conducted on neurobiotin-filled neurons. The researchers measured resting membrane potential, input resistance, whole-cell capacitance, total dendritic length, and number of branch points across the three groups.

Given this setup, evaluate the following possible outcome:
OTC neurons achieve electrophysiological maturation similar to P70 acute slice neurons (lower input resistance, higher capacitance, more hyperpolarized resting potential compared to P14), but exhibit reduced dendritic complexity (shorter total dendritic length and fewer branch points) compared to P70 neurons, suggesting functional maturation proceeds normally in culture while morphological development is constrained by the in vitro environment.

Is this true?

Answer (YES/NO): NO